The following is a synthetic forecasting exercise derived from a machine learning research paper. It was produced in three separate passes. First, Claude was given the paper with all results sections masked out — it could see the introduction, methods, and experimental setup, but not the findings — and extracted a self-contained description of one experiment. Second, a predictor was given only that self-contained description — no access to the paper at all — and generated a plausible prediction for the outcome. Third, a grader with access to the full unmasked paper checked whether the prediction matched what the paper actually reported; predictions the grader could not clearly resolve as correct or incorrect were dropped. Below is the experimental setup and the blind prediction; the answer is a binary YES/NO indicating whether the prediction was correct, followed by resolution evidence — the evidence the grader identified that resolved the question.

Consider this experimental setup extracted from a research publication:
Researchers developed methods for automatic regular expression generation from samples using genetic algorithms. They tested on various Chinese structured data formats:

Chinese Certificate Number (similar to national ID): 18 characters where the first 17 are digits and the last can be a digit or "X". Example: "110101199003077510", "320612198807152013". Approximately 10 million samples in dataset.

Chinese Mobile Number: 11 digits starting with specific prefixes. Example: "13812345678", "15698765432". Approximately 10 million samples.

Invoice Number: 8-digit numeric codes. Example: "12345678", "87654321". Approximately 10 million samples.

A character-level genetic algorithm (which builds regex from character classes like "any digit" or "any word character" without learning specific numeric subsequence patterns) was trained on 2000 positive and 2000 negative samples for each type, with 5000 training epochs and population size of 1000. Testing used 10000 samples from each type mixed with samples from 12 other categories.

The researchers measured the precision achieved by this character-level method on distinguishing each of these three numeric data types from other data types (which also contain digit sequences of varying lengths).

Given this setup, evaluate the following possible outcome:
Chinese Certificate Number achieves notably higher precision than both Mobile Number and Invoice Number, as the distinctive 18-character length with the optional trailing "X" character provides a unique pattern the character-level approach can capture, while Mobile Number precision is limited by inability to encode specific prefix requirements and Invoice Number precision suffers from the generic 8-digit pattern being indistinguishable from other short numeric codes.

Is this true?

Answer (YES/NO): NO